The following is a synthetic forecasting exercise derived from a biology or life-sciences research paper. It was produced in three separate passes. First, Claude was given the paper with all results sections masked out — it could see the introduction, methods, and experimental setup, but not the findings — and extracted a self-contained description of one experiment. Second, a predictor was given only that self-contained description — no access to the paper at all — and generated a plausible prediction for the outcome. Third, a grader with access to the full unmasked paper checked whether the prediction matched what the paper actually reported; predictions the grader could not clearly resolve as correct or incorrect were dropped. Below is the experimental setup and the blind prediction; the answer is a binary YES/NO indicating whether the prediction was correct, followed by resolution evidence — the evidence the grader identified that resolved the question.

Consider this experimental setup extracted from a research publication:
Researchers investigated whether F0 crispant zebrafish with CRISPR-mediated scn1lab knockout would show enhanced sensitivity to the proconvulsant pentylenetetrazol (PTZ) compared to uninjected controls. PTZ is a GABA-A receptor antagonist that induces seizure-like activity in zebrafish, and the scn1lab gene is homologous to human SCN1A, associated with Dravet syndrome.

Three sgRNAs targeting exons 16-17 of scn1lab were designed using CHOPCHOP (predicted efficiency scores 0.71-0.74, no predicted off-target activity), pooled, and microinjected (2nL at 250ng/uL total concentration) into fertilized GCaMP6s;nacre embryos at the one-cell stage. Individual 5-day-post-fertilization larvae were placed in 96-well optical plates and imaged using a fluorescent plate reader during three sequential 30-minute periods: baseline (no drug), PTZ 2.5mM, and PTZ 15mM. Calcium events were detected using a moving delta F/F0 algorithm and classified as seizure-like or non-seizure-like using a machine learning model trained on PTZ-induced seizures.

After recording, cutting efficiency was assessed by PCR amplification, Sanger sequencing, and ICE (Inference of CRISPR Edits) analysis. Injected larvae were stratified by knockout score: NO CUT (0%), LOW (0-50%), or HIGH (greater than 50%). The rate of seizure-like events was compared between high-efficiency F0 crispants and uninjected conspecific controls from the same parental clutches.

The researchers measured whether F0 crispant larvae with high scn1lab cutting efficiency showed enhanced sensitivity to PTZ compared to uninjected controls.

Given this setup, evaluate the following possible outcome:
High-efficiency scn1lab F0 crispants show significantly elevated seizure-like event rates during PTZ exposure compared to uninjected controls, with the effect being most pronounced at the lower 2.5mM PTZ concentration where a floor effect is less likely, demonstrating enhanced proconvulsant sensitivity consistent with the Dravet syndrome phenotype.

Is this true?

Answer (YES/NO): YES